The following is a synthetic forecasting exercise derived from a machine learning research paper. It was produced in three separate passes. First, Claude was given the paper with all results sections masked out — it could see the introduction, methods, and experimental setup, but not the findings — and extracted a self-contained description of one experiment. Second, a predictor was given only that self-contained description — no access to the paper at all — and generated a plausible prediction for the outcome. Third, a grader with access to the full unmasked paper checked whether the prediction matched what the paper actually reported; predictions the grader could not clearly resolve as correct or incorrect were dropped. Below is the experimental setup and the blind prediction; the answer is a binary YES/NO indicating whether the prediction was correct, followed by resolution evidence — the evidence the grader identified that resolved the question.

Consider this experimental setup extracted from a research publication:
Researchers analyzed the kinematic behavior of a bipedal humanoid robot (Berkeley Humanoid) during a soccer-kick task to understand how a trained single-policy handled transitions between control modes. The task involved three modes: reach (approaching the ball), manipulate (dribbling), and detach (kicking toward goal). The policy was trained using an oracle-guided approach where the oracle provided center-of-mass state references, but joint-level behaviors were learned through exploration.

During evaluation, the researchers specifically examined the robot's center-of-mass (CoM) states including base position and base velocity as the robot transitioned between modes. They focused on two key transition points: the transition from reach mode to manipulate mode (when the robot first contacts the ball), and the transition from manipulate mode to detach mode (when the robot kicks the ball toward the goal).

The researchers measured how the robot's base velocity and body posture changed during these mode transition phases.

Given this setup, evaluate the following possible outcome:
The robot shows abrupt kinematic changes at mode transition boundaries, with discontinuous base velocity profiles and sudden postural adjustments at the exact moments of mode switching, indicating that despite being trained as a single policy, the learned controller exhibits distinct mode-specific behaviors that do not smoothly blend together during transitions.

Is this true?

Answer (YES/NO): NO